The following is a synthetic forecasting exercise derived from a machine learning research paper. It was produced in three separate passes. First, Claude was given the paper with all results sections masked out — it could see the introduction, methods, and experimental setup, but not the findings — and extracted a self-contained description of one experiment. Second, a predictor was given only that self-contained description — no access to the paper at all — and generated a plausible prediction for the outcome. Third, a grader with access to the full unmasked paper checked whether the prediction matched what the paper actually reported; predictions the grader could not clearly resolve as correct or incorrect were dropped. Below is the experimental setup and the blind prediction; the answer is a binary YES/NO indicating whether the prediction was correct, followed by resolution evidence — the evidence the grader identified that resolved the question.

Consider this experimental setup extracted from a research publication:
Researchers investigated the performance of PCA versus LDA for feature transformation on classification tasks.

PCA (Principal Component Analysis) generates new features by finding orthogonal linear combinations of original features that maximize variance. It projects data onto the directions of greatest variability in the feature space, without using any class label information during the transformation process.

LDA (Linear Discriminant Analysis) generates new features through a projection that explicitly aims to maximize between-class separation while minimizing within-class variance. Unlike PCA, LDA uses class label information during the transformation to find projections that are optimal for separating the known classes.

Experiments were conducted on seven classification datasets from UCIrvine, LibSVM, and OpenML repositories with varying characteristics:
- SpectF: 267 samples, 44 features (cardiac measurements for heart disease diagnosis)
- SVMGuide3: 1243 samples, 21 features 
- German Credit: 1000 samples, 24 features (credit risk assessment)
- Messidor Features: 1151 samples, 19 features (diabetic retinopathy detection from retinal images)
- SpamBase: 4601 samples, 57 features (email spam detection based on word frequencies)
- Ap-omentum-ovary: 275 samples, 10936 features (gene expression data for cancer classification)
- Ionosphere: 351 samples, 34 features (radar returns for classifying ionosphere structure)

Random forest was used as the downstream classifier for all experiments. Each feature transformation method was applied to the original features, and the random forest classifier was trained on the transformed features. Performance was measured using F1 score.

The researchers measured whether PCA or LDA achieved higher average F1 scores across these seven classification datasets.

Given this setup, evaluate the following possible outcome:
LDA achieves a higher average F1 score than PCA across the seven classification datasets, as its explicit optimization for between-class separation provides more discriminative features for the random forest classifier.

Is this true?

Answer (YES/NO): NO